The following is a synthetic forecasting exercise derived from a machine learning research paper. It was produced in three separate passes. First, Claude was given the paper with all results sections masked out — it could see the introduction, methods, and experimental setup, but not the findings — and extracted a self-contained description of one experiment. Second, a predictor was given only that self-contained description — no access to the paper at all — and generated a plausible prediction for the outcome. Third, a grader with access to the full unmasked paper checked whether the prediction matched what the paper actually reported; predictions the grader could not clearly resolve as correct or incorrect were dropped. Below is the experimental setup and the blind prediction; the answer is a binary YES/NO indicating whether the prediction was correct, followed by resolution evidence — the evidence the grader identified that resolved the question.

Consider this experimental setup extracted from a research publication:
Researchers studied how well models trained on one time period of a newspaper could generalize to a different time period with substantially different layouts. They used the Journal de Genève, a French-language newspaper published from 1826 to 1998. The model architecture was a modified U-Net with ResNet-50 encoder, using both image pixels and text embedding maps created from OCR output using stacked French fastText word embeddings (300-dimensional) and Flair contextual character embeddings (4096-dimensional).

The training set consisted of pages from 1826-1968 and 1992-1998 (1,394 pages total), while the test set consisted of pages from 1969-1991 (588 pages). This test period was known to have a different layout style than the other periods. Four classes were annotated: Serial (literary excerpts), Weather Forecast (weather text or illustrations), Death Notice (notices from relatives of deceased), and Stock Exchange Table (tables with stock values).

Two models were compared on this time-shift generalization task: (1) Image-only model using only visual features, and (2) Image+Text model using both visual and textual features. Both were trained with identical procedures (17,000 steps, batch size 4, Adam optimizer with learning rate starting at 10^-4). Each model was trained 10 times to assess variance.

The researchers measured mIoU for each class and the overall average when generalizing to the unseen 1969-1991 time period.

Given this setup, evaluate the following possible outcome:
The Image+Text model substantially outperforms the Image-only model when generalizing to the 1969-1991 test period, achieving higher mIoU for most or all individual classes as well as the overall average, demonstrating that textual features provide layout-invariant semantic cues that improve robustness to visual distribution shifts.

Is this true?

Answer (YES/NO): YES